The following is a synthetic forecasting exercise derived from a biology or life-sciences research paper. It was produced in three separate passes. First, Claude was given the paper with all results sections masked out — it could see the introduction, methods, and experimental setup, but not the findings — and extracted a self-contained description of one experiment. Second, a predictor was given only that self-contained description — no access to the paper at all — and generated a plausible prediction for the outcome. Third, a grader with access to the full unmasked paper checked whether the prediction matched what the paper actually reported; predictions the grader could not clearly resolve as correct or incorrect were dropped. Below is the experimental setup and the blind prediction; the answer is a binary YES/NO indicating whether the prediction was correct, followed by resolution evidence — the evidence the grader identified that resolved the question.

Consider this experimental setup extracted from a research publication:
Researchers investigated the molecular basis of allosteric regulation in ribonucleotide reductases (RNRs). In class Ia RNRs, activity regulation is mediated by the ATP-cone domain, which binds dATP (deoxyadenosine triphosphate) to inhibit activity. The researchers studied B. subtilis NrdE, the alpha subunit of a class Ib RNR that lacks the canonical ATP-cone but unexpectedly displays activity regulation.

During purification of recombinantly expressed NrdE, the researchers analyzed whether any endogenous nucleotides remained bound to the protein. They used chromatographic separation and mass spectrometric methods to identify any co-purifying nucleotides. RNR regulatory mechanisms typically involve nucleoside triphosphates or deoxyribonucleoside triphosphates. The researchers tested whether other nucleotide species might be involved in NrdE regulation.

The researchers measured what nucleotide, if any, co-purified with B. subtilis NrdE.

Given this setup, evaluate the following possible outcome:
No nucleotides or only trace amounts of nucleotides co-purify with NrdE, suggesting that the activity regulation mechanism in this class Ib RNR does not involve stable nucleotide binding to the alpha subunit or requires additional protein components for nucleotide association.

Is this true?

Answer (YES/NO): NO